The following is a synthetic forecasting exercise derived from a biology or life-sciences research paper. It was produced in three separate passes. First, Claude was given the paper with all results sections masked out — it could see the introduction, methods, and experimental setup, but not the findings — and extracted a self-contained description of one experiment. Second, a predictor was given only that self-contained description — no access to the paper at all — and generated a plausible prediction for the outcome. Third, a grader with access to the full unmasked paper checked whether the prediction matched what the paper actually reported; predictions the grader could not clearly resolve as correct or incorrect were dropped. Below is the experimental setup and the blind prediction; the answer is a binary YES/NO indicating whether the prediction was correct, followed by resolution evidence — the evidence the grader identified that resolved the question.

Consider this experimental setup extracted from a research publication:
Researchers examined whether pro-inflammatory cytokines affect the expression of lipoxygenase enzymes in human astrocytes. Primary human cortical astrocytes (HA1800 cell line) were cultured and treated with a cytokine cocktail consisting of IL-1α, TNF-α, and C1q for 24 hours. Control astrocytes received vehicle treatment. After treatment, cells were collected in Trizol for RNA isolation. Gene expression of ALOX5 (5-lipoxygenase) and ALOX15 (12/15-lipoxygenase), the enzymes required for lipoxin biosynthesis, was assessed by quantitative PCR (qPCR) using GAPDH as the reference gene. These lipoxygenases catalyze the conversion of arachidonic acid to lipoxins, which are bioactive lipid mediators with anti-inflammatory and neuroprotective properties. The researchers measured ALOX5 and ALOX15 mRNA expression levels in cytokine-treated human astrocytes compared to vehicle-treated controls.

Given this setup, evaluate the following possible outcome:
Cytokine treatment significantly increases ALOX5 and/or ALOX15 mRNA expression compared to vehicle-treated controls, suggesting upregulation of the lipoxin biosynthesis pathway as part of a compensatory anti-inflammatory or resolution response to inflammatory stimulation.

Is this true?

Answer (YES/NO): YES